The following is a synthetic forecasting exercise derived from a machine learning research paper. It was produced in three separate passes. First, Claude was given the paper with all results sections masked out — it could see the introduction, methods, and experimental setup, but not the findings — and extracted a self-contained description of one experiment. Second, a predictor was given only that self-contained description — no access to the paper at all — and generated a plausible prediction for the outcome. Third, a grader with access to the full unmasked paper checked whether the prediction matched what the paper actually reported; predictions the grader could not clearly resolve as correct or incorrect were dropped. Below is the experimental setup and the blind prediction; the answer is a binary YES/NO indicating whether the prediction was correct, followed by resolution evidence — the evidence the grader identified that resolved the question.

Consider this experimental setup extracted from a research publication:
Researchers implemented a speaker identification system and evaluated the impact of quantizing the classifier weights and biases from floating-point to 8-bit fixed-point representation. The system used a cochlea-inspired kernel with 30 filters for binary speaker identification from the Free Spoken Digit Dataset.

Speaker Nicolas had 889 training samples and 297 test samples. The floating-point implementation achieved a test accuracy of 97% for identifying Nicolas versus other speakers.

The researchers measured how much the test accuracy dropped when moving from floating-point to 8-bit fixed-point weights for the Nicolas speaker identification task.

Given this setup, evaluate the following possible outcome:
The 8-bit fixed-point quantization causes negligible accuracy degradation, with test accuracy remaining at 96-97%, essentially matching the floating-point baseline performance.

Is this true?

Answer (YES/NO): NO